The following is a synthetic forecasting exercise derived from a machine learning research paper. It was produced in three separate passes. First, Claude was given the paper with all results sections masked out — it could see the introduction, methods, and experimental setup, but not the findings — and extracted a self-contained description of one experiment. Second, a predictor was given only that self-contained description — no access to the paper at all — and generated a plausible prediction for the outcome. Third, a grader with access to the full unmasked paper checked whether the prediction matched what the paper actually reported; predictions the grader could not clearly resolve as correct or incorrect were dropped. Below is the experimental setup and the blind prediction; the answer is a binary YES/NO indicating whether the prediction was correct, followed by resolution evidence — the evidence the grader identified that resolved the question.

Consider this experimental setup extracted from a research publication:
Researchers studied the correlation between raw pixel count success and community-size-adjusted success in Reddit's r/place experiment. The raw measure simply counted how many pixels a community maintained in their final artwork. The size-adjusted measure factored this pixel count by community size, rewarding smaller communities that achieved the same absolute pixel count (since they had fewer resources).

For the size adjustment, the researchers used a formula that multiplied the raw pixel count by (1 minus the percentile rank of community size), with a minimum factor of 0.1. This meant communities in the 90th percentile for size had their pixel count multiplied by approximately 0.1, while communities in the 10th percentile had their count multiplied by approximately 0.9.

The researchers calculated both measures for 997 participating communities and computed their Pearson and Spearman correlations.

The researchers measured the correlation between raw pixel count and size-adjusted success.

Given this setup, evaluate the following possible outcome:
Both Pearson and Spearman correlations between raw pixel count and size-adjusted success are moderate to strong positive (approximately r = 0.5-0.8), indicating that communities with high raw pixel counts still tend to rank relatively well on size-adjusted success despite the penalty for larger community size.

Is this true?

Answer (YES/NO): NO